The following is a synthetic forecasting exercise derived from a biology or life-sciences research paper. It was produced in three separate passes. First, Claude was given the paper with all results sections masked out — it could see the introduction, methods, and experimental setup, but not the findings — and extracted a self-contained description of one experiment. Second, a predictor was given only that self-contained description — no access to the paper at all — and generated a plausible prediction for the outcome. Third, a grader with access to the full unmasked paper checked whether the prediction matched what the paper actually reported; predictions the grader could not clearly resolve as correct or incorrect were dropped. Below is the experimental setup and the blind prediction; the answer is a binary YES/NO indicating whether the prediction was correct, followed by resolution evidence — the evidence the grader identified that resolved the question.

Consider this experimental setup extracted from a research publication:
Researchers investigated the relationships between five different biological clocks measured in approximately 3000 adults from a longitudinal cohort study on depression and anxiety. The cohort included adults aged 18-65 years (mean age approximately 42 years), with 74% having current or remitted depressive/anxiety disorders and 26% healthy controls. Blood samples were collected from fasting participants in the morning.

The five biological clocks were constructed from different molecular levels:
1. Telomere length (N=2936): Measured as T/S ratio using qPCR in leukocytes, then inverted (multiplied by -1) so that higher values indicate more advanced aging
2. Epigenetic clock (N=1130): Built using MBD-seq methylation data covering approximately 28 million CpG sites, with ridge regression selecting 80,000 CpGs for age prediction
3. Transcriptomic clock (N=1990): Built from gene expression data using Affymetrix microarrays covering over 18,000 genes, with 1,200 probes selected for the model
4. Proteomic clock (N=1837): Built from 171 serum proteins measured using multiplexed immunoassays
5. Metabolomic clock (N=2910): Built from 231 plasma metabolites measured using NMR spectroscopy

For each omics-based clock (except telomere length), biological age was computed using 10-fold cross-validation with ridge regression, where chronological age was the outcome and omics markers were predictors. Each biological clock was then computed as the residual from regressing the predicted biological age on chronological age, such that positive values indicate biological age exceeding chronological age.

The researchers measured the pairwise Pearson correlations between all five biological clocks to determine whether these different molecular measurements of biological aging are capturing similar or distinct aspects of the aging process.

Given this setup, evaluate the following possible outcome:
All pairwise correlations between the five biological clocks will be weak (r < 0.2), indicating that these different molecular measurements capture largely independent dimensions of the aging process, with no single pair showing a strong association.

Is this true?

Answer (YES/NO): YES